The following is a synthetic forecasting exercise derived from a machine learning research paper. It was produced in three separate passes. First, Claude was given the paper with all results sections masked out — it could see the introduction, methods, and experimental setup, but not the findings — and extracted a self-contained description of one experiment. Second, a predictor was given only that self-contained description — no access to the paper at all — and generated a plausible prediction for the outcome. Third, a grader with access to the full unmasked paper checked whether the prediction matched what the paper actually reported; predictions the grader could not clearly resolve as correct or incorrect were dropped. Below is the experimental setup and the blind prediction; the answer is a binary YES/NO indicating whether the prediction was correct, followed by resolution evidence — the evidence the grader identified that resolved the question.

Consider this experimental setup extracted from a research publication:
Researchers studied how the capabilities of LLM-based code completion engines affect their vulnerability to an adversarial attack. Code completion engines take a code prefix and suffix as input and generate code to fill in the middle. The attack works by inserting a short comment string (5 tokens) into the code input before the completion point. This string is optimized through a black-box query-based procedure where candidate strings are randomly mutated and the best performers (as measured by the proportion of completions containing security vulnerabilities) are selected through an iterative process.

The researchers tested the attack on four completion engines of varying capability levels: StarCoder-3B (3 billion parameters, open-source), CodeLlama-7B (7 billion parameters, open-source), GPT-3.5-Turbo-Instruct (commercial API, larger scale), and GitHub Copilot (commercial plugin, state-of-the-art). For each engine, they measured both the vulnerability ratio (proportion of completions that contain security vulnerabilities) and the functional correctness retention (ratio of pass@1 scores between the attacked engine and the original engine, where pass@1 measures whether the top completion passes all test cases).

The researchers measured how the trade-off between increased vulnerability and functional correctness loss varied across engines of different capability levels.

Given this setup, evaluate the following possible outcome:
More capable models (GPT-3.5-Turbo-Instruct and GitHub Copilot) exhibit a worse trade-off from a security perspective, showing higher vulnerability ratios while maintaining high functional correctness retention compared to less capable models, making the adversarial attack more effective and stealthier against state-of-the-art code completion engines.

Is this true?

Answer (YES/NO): YES